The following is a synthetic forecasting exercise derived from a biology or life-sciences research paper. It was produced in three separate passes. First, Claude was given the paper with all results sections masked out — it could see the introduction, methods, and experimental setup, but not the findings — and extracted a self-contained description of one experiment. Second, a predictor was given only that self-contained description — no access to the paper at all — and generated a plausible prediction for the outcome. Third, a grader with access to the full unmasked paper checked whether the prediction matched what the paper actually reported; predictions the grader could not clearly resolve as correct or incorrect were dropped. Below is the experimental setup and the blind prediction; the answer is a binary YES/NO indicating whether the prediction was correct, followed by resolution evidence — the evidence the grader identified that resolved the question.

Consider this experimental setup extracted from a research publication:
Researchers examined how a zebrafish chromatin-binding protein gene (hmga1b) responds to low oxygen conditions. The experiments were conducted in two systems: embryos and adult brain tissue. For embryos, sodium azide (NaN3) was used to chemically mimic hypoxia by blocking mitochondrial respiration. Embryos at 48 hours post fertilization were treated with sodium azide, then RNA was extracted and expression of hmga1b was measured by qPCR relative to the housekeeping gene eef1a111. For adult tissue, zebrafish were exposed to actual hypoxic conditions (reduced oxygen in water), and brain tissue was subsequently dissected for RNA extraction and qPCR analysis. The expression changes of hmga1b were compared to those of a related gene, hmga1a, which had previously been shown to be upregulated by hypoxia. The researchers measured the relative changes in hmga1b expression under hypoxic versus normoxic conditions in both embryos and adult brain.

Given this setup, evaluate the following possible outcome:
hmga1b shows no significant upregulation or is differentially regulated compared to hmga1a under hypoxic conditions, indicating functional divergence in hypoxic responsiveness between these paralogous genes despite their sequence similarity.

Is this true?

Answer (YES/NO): NO